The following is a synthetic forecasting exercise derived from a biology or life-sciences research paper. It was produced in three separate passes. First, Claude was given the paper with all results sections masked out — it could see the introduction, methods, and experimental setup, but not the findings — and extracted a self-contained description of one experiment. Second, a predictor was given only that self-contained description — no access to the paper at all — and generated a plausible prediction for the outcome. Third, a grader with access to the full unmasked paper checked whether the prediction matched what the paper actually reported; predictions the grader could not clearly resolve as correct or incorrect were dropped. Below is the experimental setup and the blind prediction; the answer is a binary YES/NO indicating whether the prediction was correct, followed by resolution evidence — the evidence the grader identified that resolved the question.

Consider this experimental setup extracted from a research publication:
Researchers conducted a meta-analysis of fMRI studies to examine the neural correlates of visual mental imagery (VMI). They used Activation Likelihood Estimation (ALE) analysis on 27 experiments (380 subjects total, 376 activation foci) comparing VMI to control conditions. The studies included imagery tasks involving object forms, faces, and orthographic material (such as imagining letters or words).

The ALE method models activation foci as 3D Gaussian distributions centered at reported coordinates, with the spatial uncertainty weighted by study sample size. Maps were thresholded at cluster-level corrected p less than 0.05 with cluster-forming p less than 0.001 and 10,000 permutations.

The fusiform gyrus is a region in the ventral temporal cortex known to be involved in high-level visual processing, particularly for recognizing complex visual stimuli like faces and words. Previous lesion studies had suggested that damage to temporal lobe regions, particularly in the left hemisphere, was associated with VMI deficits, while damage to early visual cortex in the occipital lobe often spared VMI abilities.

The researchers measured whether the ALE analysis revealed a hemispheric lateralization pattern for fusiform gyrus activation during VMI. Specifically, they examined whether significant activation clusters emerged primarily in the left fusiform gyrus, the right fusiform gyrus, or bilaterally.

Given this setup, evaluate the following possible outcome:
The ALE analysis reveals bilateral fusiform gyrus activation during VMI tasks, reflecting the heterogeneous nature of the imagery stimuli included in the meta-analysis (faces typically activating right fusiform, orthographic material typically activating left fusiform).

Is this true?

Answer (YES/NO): NO